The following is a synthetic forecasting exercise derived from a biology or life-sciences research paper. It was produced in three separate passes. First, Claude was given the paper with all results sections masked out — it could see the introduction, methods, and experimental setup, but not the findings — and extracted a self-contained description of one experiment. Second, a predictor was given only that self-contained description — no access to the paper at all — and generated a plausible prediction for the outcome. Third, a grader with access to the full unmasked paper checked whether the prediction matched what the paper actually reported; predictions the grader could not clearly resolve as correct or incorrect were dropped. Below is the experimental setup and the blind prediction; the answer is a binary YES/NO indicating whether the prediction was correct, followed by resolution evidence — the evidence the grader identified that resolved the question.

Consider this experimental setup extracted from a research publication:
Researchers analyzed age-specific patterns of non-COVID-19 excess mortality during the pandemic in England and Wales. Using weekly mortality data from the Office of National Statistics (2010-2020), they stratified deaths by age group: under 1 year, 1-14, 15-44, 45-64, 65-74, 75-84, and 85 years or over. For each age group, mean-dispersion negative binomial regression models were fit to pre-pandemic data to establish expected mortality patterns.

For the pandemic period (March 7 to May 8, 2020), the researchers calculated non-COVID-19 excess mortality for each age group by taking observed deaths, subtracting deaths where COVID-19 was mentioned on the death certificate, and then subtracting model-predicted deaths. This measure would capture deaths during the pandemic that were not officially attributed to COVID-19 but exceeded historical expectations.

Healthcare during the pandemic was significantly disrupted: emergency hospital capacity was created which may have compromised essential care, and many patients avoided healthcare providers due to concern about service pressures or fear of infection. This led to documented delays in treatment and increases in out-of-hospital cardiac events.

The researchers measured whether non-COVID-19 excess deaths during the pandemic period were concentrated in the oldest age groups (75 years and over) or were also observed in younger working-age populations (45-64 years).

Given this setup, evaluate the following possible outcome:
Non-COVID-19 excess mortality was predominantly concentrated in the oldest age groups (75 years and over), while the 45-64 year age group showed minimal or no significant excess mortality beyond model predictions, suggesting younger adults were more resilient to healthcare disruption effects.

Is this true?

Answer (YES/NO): NO